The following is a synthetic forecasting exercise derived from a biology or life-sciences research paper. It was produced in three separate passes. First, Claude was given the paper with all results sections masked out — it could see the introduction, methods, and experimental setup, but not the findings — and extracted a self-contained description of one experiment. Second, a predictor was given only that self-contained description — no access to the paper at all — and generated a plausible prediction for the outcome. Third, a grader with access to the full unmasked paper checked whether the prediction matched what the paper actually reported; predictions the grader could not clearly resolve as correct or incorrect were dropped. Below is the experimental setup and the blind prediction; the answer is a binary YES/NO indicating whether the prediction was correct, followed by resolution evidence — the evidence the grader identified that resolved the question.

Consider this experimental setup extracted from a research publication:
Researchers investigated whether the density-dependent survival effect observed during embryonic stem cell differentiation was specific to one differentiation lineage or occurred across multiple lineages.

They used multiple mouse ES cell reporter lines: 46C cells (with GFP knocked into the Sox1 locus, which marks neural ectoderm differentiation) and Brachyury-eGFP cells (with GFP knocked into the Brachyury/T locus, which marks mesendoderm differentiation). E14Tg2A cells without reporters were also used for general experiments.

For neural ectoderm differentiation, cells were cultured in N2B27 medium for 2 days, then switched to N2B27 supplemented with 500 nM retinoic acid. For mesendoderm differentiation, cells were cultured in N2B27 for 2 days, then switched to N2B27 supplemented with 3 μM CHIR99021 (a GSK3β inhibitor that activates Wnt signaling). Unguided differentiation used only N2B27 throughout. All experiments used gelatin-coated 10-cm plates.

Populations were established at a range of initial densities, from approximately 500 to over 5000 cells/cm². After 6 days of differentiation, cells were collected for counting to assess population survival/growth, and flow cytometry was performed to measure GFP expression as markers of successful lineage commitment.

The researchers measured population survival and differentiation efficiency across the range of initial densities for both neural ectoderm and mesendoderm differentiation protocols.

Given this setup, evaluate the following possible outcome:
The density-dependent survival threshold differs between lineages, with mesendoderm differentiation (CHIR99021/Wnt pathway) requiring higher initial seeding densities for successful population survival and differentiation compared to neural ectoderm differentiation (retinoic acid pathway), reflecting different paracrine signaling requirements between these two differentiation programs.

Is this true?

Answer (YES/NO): NO